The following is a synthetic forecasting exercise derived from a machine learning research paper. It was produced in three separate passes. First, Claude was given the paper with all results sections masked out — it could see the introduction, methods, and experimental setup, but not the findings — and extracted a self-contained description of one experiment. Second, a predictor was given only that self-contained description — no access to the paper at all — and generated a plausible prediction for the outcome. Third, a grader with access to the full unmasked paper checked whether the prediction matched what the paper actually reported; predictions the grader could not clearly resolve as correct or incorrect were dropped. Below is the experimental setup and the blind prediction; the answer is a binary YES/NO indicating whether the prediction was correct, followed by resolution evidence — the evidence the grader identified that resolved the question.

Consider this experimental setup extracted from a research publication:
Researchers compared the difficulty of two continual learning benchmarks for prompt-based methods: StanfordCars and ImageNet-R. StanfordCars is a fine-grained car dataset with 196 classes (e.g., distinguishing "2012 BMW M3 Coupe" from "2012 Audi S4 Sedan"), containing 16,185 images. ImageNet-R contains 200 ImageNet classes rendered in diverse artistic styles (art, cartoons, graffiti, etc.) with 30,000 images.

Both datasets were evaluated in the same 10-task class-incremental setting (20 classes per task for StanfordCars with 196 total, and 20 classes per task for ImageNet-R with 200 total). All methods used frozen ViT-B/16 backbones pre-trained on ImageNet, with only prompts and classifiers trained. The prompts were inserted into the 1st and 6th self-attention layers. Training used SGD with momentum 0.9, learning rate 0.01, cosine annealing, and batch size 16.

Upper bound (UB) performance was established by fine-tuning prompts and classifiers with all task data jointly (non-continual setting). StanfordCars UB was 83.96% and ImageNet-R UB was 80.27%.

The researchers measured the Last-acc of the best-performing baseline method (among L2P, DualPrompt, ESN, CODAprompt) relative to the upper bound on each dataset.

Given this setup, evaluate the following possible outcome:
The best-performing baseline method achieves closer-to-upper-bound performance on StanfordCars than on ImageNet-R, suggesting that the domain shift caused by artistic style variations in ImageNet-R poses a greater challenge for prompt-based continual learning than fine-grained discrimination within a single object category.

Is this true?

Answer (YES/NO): NO